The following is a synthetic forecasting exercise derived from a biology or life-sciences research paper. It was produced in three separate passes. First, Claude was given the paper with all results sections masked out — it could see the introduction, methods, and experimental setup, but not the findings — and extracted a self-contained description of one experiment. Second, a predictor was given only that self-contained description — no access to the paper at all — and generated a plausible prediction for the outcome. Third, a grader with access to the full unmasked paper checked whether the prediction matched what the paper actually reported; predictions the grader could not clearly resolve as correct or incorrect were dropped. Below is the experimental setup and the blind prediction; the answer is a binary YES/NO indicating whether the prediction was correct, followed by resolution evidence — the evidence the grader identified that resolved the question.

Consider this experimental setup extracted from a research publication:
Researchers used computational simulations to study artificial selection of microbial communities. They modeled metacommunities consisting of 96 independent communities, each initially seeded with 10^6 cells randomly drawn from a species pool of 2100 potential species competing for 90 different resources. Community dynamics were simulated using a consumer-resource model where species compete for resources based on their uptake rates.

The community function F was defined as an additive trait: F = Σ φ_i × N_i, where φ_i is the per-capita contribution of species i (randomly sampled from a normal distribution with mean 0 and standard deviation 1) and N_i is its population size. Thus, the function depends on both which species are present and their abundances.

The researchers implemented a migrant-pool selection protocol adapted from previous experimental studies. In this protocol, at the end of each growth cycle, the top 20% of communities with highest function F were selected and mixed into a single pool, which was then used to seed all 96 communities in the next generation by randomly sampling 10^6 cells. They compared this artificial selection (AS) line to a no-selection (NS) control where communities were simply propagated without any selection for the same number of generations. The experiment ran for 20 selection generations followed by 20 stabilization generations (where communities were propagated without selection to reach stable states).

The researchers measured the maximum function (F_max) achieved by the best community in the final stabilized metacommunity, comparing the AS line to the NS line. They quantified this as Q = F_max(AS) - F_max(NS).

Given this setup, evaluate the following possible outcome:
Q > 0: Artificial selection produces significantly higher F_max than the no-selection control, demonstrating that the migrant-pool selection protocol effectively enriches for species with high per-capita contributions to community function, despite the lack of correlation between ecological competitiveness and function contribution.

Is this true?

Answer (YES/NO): NO